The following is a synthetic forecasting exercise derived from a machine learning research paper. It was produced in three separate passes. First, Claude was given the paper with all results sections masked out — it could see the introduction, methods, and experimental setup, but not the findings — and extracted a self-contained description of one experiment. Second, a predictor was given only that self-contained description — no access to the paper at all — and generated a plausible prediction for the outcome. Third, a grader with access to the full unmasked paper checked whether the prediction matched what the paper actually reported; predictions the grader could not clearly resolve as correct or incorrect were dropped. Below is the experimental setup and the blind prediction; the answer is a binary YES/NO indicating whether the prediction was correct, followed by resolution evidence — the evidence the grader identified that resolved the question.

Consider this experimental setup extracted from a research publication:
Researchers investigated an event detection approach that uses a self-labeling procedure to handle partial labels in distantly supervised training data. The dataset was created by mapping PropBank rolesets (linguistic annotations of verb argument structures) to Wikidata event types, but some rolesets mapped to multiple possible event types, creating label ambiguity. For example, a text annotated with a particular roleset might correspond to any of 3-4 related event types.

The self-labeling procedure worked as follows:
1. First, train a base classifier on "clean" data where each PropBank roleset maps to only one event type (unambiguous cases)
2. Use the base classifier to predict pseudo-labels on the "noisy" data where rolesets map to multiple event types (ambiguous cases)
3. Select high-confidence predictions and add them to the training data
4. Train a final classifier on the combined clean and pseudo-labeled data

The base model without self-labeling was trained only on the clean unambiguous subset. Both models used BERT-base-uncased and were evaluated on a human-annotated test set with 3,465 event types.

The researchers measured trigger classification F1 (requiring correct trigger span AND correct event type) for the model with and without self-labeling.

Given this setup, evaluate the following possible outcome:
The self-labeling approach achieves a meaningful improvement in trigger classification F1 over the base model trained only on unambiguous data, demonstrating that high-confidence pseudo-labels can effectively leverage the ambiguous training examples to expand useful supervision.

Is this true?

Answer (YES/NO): YES